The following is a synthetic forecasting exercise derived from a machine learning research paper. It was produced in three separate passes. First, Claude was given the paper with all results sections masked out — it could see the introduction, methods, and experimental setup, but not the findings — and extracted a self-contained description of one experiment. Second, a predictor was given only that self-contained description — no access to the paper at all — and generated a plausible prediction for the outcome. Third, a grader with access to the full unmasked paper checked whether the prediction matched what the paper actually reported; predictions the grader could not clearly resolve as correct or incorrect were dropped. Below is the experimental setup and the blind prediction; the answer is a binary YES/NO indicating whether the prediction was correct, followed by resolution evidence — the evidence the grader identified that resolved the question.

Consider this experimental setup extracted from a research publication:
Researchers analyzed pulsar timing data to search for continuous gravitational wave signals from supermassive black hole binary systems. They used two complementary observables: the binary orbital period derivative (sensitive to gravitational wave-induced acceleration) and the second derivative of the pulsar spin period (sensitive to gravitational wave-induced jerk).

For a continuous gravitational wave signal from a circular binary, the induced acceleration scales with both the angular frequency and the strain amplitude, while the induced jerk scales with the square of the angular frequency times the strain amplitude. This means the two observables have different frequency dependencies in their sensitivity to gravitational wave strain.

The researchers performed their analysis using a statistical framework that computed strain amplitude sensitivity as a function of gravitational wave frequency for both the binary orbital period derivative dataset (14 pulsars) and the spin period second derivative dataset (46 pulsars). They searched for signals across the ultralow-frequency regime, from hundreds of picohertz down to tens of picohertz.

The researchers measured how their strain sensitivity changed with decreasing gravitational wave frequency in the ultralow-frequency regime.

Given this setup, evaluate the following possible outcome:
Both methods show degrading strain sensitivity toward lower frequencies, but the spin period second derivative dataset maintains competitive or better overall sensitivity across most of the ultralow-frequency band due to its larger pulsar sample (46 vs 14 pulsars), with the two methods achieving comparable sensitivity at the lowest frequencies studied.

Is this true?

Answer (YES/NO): NO